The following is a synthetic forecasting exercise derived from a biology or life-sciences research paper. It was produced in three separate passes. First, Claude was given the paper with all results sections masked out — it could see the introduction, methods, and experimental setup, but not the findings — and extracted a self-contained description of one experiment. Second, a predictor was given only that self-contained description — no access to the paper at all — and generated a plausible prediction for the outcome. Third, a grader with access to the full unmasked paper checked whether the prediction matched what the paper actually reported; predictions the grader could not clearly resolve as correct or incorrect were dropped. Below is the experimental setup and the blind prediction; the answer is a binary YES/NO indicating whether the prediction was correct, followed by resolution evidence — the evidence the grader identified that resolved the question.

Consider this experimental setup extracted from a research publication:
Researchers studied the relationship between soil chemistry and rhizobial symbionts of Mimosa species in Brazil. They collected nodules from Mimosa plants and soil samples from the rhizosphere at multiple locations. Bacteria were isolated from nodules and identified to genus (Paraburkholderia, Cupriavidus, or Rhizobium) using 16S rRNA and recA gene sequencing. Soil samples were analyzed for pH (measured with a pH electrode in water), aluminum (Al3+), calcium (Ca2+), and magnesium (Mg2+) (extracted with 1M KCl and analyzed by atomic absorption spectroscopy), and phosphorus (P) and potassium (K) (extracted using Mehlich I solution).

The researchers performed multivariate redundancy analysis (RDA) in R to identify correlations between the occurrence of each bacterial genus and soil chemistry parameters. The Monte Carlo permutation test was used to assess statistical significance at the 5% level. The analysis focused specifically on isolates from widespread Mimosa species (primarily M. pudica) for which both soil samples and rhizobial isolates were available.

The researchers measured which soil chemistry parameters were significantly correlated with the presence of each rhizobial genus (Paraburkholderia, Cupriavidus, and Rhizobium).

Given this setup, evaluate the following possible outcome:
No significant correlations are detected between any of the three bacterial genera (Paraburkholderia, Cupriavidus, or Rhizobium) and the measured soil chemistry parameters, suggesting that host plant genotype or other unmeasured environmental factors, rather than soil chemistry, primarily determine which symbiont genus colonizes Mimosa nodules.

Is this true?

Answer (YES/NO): NO